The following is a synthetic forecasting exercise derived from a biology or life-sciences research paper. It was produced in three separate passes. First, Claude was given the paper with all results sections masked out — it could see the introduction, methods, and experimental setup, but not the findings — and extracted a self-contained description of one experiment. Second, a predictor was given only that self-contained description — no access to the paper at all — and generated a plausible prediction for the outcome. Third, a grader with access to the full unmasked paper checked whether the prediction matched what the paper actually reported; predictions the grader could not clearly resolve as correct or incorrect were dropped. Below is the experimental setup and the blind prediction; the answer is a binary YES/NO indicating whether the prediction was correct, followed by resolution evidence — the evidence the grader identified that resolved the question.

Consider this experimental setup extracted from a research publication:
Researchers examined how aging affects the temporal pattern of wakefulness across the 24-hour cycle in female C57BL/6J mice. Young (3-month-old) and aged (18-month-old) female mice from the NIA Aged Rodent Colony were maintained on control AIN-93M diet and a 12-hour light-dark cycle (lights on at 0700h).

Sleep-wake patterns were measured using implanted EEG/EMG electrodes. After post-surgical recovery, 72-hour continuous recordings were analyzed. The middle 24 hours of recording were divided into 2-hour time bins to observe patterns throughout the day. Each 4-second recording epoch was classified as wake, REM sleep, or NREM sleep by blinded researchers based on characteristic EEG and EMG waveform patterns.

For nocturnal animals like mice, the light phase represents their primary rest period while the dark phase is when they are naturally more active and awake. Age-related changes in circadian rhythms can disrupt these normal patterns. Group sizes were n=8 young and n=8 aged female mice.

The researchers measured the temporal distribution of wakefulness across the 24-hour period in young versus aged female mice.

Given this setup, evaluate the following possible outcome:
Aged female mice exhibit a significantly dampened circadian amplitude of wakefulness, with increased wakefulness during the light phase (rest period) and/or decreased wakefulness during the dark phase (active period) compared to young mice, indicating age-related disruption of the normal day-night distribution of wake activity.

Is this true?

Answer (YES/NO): NO